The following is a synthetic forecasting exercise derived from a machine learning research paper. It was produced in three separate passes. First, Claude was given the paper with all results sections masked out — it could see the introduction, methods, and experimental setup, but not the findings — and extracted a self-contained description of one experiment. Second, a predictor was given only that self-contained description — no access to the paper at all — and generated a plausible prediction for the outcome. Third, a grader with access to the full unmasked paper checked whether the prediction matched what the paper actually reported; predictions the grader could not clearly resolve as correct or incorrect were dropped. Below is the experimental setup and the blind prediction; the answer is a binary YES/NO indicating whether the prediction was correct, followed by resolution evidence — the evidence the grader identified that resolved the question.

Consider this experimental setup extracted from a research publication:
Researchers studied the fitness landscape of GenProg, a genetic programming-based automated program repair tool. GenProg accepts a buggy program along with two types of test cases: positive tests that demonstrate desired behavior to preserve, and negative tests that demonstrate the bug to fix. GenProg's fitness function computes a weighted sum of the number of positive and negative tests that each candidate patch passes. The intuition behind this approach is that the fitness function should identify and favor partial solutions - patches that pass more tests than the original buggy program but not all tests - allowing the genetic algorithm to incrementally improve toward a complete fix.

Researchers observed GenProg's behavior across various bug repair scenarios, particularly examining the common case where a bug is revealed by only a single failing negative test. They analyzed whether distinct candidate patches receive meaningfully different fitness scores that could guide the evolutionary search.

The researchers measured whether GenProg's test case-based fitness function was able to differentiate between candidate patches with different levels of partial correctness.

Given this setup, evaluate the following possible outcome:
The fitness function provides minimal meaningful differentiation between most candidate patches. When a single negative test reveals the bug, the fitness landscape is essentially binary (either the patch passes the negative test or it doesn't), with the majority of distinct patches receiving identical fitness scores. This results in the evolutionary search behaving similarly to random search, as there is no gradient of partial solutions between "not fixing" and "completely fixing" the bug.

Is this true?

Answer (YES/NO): YES